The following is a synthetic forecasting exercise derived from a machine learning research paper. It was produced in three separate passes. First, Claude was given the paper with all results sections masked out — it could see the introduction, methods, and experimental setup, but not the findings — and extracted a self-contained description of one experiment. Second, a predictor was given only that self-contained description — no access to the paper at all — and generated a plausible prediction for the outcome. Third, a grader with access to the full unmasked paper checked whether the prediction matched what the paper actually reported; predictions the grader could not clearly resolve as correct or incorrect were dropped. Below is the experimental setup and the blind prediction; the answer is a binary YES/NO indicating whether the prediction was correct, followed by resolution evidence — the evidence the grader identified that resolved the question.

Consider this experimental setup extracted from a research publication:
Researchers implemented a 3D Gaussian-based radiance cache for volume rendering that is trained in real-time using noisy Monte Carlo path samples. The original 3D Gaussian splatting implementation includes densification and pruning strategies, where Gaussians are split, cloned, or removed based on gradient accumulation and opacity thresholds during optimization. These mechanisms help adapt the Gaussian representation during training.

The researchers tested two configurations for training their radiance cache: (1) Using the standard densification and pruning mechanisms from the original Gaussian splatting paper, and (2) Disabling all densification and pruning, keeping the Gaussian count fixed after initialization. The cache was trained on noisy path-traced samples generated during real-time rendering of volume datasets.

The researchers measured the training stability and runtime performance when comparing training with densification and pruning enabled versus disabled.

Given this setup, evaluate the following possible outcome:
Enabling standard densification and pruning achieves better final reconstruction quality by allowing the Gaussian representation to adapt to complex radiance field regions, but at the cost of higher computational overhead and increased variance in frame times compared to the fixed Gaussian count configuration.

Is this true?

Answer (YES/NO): NO